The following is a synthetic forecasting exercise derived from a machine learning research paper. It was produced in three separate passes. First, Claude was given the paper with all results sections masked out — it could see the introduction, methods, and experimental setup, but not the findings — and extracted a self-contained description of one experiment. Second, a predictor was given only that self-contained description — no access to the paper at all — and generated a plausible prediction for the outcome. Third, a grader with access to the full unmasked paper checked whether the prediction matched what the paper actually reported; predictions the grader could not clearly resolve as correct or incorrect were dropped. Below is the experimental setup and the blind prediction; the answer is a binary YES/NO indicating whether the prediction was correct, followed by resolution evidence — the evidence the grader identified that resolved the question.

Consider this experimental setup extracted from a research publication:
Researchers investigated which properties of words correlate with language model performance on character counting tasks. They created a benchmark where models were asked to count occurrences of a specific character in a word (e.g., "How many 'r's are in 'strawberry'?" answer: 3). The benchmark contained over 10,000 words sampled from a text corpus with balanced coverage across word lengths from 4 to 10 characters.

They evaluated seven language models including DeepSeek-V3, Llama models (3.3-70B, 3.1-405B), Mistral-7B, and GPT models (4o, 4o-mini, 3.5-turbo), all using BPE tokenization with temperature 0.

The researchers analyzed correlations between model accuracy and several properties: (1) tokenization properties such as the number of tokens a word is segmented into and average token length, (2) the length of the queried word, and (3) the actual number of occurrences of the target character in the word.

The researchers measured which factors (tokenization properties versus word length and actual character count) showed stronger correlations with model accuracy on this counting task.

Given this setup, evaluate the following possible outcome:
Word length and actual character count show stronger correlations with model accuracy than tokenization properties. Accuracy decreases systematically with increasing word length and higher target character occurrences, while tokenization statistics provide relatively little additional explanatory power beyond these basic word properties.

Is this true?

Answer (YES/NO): YES